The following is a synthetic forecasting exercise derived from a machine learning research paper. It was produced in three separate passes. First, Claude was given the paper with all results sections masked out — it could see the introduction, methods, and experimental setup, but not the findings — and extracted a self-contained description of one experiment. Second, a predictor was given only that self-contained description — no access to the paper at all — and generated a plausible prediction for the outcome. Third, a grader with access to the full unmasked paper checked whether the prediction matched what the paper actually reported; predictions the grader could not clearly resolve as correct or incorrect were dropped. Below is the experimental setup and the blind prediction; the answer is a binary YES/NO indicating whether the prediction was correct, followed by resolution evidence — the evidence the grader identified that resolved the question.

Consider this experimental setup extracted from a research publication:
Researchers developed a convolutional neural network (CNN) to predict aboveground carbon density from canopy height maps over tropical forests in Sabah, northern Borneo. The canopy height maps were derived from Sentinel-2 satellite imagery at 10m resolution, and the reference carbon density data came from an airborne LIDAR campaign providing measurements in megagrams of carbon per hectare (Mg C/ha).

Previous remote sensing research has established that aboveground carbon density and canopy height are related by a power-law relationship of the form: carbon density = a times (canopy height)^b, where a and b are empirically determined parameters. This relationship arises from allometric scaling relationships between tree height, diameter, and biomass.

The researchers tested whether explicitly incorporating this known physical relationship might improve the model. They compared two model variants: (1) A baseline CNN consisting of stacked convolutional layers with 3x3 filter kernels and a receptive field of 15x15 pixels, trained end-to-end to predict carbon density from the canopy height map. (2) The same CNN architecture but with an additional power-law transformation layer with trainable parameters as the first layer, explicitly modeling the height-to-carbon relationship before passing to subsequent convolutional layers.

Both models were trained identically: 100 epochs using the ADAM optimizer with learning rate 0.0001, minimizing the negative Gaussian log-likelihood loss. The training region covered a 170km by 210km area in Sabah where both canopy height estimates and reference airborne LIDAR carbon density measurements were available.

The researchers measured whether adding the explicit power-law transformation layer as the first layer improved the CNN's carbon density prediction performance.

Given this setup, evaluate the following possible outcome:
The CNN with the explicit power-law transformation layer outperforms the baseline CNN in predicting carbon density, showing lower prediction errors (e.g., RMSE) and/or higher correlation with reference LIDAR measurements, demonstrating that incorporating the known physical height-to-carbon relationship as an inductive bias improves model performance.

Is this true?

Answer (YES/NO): NO